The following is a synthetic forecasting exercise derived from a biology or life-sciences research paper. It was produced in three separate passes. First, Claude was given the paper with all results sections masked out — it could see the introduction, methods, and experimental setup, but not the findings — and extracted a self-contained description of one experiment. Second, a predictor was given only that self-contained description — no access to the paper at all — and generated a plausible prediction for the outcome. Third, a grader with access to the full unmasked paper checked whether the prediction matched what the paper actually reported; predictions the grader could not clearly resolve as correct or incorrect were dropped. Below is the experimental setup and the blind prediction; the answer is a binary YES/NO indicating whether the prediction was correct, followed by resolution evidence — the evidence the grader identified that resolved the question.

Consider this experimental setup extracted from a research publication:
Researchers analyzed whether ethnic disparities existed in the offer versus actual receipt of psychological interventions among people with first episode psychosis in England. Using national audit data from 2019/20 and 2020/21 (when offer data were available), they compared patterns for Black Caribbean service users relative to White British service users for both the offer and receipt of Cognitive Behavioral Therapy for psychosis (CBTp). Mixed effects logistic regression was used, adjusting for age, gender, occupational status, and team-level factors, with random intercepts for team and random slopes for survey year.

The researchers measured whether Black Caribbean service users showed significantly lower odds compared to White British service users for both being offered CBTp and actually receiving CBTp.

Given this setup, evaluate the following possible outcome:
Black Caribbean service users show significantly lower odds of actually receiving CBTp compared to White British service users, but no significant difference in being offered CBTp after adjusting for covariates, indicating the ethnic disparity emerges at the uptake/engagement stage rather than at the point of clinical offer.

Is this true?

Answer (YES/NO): YES